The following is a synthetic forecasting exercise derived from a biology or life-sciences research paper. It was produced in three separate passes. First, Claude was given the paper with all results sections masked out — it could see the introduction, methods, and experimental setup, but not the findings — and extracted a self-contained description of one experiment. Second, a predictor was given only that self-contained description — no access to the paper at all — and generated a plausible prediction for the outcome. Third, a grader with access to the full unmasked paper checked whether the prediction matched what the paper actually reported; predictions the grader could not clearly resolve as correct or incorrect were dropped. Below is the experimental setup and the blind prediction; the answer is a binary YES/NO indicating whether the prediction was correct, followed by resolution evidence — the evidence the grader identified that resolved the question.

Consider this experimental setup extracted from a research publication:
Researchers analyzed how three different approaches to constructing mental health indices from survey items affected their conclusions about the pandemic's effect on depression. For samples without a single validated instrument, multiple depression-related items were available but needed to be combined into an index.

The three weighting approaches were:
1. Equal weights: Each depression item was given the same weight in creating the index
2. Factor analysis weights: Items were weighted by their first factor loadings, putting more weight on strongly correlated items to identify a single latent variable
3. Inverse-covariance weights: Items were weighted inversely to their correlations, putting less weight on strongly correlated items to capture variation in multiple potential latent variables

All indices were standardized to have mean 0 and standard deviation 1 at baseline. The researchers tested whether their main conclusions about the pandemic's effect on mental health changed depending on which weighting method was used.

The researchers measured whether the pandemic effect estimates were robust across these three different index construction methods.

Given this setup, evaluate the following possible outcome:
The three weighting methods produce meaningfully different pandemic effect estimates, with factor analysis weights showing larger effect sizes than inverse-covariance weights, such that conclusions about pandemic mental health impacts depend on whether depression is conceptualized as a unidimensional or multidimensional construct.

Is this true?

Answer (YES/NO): NO